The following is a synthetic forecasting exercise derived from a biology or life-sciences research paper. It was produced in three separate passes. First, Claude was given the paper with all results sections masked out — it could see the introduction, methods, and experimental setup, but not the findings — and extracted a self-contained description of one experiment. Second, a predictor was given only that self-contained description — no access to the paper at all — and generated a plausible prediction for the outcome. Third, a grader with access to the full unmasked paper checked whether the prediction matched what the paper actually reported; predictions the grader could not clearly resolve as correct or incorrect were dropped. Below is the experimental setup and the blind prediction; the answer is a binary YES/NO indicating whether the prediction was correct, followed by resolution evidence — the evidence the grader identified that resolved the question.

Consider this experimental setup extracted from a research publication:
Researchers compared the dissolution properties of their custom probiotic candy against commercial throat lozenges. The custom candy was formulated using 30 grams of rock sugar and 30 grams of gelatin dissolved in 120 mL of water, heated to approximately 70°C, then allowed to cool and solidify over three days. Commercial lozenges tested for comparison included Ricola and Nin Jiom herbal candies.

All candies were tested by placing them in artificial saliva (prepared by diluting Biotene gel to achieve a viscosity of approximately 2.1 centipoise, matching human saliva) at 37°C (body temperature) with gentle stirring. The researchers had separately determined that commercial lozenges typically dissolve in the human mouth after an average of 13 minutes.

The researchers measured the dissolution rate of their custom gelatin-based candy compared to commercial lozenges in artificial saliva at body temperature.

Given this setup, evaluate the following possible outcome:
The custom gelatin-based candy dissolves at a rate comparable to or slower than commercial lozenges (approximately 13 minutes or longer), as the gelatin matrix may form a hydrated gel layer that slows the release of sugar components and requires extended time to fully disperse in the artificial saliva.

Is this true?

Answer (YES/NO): YES